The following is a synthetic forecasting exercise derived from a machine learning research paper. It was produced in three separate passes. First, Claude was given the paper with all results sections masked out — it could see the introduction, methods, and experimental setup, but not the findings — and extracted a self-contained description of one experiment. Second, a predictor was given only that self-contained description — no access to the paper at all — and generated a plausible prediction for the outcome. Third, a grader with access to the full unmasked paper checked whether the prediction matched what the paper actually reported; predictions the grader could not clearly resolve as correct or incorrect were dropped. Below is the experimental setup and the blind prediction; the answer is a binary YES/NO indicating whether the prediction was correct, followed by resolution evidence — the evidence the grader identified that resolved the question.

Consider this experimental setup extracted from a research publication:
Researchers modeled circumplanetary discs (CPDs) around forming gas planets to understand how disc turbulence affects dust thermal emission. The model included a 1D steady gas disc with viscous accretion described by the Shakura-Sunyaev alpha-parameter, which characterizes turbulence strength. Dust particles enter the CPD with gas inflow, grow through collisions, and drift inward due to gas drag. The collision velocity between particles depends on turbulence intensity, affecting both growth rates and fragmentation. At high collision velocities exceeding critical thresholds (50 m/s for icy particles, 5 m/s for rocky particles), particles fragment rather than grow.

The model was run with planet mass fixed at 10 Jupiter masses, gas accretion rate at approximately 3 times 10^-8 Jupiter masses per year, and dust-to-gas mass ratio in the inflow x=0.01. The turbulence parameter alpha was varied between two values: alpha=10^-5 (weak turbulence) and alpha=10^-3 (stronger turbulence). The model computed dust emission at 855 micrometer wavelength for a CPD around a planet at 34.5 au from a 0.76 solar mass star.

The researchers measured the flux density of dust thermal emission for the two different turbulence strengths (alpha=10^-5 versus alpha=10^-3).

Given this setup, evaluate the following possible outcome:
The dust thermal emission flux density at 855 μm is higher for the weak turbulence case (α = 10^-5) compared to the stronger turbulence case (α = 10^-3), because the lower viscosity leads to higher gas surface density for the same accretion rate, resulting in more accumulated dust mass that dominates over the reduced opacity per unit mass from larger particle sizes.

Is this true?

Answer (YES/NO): YES